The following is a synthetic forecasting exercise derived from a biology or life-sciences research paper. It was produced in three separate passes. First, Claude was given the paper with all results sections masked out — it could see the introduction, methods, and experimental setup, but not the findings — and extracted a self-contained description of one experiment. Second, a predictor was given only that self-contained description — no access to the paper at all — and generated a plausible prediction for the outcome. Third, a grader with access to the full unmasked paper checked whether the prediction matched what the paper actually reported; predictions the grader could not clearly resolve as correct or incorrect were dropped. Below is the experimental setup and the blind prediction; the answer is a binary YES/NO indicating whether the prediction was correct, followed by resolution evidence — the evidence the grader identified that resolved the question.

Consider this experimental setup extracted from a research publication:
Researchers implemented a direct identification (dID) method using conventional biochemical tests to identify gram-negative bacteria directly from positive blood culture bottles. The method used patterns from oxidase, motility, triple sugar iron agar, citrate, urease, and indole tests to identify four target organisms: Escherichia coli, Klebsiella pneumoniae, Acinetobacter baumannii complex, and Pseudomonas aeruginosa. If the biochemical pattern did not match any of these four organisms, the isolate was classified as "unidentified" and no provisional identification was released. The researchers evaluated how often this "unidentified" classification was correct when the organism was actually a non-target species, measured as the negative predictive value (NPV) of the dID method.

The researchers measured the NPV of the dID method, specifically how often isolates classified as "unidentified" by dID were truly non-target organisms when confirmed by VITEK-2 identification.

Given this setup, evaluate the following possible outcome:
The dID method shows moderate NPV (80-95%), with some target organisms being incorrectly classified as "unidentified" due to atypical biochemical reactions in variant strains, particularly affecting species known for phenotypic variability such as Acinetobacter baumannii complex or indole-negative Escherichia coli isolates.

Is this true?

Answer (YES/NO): YES